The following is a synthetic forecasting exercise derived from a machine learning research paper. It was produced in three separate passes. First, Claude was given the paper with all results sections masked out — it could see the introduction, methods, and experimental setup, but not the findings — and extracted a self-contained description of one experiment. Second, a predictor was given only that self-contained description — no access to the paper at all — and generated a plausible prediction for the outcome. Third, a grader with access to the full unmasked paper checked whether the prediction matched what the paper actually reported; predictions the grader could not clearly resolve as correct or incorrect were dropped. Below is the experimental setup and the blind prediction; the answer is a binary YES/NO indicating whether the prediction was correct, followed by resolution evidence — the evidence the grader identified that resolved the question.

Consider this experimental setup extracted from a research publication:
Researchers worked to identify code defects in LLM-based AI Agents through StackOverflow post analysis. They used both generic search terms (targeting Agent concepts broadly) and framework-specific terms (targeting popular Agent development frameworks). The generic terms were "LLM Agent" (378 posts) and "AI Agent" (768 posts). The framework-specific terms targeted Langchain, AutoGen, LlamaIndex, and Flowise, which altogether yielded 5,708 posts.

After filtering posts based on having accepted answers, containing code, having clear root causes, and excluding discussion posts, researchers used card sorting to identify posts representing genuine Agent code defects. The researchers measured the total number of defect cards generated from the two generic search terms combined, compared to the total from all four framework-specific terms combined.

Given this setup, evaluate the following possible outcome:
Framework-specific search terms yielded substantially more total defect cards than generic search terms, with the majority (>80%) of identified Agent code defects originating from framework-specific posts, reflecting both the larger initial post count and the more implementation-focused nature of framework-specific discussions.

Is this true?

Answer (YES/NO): NO